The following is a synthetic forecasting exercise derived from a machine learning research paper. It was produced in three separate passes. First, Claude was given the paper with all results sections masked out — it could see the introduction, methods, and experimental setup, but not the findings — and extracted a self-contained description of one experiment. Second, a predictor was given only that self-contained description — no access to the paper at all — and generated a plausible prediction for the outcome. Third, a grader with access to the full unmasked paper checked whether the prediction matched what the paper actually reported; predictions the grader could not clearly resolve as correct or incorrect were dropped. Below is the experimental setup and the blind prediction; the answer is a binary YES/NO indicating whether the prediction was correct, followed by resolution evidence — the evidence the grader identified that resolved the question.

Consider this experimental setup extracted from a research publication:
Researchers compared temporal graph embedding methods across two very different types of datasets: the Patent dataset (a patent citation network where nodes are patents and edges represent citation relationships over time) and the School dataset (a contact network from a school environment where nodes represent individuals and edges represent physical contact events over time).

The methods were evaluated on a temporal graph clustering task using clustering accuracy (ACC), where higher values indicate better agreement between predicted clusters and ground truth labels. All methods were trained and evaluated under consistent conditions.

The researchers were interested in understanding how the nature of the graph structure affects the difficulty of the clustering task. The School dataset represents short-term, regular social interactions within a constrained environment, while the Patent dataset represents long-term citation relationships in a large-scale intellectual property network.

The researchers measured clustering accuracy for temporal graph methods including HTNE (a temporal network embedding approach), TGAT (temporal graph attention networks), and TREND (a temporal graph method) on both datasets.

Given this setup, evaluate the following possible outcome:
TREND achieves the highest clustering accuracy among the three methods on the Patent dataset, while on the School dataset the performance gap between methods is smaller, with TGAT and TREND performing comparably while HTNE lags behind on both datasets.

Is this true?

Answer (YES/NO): NO